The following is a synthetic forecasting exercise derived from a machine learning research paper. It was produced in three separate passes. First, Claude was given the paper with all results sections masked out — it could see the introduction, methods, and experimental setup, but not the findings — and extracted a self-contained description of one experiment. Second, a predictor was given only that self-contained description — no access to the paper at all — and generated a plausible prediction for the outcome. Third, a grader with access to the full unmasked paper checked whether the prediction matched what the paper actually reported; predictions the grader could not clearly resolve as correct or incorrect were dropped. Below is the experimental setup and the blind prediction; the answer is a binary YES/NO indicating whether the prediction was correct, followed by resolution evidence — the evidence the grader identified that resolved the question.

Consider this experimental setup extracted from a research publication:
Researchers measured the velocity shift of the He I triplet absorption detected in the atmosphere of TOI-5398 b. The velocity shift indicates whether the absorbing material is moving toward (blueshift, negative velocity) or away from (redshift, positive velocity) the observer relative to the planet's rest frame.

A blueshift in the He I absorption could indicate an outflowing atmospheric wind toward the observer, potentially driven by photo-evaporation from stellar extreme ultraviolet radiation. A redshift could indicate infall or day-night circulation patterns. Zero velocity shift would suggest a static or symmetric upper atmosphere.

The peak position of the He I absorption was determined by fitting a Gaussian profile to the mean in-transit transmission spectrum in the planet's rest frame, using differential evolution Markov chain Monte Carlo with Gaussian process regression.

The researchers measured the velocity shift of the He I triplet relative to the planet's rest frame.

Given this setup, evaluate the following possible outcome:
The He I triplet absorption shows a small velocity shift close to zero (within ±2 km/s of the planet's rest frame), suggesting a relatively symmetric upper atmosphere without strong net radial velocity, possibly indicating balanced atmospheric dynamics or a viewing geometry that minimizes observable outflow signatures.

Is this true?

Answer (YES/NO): NO